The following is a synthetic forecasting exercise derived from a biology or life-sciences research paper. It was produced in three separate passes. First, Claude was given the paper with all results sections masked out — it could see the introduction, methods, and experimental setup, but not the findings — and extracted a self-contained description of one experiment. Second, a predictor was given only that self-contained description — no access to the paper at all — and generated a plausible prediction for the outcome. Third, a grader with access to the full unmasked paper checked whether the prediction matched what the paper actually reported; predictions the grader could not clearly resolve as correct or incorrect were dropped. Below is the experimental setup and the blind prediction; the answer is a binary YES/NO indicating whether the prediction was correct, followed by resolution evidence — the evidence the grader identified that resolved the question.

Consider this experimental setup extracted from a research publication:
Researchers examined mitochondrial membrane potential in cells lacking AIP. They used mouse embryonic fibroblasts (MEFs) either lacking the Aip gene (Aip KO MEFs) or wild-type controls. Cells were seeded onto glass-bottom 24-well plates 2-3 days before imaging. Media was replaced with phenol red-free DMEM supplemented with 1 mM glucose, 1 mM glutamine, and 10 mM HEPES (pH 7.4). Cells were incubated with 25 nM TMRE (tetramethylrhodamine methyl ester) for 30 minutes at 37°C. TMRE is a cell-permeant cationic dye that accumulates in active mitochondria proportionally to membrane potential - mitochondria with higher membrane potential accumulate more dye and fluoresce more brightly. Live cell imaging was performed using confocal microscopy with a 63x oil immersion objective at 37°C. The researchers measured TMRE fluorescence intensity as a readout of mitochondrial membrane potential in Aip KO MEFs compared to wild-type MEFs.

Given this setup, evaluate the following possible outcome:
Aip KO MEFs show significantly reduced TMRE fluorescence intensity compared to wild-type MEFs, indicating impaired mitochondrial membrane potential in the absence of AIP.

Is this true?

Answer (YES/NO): NO